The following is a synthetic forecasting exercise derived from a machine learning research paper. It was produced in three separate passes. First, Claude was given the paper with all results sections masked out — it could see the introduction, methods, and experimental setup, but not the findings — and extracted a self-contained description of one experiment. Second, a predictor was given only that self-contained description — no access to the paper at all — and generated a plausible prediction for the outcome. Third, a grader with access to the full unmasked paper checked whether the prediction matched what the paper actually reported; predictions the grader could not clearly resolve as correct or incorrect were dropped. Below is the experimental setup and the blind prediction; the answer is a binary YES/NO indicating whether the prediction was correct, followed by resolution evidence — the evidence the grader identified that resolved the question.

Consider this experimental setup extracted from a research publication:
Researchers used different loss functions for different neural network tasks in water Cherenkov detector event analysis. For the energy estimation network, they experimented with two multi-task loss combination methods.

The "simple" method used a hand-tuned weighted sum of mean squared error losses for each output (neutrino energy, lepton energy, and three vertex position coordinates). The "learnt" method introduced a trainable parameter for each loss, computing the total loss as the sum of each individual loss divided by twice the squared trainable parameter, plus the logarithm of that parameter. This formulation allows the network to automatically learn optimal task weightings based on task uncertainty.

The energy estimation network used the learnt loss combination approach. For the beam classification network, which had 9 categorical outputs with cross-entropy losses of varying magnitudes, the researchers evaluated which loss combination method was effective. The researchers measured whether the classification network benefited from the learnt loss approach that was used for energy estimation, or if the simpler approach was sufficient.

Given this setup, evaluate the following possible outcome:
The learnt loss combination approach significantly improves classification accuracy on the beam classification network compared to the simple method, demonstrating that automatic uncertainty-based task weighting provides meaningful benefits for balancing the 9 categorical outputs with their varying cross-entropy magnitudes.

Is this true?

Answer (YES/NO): NO